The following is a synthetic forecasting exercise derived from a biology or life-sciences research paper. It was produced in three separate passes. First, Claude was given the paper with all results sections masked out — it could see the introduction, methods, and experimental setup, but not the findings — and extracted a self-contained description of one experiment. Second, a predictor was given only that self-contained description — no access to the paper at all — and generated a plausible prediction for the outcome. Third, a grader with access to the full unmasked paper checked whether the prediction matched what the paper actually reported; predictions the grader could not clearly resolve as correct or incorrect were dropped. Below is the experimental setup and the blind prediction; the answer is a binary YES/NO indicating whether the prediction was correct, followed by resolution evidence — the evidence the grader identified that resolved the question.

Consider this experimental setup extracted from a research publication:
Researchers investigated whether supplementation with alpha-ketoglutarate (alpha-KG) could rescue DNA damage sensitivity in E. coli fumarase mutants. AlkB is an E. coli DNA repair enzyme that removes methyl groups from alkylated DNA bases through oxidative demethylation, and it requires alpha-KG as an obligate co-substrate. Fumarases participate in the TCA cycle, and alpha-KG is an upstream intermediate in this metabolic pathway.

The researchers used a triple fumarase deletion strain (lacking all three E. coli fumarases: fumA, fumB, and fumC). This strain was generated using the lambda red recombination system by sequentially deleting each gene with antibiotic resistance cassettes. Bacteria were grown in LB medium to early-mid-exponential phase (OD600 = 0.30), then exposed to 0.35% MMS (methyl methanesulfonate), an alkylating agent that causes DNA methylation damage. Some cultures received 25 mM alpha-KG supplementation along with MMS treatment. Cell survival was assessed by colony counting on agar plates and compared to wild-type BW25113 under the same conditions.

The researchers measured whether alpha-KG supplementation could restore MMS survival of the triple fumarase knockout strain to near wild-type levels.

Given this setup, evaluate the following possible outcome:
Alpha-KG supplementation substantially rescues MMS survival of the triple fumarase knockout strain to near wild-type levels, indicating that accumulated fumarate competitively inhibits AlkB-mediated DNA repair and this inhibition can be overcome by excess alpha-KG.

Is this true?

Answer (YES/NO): YES